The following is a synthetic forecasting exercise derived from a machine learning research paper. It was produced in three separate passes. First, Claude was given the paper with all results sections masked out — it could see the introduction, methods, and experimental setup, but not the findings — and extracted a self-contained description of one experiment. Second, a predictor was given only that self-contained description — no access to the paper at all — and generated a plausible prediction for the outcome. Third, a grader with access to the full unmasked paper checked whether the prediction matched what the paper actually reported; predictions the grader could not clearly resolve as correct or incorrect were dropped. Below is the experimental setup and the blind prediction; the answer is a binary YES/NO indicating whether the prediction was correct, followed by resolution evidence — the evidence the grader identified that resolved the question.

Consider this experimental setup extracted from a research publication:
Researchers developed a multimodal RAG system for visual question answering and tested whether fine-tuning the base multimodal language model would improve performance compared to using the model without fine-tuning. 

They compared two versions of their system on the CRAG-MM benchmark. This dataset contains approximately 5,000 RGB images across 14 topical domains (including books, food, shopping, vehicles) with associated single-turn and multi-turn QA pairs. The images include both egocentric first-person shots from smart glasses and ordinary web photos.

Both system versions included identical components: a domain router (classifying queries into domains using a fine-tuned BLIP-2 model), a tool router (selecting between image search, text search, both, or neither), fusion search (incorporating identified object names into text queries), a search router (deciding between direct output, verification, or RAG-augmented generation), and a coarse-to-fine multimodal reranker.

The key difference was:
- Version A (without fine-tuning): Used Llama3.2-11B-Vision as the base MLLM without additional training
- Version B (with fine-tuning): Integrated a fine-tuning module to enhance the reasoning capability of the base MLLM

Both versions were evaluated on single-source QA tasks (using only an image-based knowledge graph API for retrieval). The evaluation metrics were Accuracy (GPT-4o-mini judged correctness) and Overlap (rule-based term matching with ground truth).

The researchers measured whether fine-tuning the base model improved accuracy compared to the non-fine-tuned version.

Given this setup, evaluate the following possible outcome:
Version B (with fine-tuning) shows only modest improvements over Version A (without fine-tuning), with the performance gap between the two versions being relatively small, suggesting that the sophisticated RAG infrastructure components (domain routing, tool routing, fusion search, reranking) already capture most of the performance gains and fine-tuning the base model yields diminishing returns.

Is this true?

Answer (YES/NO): NO